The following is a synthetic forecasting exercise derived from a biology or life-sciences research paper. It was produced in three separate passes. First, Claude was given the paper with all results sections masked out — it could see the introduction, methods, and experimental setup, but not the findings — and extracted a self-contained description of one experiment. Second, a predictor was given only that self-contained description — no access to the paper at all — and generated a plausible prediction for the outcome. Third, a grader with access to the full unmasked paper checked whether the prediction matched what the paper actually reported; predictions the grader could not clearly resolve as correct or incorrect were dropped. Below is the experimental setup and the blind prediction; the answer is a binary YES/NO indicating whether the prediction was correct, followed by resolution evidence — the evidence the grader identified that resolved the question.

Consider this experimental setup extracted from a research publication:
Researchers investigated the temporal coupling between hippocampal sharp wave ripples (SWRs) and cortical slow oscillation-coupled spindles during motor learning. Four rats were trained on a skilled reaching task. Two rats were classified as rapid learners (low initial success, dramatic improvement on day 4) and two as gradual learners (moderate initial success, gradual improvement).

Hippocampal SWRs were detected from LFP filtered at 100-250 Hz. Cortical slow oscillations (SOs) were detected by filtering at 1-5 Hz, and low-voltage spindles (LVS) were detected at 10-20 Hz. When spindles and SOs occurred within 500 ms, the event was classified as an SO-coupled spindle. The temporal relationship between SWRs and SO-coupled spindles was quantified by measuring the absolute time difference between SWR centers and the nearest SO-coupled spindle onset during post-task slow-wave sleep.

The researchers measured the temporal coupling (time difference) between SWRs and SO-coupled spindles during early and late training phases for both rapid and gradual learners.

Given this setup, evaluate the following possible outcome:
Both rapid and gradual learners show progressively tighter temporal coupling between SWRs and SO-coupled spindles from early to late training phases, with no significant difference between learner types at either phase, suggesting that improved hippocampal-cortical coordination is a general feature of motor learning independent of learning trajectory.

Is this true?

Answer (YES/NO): NO